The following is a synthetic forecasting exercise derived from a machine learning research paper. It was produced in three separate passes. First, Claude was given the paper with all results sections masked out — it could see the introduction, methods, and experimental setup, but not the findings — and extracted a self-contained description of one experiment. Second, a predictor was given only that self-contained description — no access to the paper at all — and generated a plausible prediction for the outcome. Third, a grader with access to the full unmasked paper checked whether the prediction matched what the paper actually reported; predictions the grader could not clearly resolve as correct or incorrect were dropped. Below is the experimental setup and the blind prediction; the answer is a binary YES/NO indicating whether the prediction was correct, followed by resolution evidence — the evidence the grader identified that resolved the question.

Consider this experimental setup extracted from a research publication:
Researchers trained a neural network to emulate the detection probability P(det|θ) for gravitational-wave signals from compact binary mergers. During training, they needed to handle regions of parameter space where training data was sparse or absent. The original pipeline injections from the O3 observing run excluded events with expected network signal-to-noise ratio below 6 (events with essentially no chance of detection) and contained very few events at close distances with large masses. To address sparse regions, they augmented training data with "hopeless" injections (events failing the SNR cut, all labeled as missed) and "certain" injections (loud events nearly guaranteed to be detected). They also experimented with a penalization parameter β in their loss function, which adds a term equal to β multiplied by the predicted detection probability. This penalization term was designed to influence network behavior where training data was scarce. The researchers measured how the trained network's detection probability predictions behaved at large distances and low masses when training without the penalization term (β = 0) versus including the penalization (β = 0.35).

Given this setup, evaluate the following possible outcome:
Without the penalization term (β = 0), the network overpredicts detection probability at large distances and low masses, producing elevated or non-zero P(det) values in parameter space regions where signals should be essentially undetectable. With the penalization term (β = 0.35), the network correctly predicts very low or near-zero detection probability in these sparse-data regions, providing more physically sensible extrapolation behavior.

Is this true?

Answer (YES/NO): YES